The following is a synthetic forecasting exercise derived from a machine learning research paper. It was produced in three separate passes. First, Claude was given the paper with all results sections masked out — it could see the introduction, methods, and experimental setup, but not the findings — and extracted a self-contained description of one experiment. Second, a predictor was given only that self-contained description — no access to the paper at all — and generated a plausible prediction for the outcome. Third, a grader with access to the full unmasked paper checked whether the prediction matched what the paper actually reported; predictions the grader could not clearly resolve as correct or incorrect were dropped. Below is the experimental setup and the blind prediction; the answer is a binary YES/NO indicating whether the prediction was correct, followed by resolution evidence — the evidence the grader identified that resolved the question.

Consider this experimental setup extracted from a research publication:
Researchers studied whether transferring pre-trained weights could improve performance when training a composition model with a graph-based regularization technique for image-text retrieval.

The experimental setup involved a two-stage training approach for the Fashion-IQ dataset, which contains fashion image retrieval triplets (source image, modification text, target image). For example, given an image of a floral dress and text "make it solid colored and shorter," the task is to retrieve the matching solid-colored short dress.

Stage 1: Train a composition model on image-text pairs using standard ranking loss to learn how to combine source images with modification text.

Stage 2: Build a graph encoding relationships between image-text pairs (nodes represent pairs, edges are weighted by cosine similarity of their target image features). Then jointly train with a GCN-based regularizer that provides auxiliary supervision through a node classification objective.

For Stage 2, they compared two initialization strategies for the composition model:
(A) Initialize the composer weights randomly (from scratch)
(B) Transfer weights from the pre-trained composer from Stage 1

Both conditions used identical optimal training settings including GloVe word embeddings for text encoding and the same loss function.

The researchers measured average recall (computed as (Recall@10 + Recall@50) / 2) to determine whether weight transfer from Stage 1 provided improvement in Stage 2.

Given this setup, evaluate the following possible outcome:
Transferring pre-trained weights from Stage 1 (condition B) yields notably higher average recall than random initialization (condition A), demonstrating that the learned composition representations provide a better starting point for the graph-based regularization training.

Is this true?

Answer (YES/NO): YES